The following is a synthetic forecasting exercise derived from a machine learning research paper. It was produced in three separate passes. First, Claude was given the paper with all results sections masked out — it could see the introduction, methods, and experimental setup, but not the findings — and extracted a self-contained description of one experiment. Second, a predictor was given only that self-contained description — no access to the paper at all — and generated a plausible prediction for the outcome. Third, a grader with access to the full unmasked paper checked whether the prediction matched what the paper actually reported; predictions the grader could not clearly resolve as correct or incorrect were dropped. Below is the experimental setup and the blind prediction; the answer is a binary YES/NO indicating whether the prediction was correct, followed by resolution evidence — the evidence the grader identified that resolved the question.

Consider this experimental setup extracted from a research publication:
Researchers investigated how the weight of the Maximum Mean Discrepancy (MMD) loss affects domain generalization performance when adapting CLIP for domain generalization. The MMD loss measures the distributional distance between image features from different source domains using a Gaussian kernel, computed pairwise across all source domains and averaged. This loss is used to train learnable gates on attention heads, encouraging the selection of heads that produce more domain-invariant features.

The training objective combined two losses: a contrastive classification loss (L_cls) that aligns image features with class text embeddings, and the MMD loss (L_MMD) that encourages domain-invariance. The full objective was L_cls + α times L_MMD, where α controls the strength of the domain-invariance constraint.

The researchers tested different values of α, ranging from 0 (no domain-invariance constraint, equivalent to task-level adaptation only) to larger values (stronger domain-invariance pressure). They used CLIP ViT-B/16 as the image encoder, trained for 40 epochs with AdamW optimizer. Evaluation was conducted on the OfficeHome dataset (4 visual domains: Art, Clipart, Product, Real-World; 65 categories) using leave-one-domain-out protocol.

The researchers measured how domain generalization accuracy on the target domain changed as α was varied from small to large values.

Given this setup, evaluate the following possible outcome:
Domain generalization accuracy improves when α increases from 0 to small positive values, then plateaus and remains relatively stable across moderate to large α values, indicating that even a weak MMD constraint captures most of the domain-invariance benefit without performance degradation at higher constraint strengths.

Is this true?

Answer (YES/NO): NO